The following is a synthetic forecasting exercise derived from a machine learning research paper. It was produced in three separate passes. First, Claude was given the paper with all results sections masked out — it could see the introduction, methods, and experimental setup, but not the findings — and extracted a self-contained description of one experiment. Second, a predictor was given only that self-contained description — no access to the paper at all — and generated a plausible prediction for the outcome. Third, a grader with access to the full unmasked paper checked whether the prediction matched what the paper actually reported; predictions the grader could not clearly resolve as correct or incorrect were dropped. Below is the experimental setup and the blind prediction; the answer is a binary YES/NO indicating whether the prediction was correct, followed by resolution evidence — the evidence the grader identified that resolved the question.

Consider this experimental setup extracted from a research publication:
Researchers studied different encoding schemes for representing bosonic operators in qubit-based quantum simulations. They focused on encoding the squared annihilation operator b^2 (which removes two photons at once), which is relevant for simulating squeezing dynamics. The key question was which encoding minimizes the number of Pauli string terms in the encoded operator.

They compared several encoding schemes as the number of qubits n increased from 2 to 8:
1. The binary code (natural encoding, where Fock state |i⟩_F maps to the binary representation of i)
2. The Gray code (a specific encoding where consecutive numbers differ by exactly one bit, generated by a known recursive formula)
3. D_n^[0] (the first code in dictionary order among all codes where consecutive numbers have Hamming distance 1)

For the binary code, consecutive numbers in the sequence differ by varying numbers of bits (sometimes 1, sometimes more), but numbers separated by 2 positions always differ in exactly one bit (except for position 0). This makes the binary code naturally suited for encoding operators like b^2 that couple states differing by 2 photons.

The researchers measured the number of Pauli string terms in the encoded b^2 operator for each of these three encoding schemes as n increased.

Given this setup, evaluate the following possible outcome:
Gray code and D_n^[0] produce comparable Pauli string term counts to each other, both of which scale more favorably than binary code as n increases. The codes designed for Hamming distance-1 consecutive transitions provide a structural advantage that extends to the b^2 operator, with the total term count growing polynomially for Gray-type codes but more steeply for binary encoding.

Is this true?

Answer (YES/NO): NO